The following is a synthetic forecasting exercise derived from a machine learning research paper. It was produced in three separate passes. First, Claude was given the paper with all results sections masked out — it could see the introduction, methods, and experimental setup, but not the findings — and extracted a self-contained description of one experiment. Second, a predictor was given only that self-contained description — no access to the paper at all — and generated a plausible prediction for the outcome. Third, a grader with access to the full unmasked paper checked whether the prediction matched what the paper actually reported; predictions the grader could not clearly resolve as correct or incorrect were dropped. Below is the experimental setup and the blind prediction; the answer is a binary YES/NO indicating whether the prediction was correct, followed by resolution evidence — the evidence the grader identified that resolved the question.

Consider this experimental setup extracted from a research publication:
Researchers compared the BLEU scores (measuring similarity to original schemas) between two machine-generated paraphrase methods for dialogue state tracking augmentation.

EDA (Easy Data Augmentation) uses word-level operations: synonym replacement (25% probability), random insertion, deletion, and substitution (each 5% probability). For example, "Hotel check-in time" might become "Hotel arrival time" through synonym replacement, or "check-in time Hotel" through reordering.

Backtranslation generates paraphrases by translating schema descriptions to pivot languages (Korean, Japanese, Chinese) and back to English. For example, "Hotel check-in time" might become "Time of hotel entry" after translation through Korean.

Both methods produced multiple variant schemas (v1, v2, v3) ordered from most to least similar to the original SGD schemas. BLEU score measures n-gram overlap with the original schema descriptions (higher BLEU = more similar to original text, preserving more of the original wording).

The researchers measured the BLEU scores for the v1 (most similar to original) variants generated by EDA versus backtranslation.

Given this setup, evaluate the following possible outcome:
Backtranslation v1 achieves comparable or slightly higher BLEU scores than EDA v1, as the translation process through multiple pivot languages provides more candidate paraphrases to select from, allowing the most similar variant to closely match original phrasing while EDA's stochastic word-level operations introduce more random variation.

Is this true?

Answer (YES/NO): NO